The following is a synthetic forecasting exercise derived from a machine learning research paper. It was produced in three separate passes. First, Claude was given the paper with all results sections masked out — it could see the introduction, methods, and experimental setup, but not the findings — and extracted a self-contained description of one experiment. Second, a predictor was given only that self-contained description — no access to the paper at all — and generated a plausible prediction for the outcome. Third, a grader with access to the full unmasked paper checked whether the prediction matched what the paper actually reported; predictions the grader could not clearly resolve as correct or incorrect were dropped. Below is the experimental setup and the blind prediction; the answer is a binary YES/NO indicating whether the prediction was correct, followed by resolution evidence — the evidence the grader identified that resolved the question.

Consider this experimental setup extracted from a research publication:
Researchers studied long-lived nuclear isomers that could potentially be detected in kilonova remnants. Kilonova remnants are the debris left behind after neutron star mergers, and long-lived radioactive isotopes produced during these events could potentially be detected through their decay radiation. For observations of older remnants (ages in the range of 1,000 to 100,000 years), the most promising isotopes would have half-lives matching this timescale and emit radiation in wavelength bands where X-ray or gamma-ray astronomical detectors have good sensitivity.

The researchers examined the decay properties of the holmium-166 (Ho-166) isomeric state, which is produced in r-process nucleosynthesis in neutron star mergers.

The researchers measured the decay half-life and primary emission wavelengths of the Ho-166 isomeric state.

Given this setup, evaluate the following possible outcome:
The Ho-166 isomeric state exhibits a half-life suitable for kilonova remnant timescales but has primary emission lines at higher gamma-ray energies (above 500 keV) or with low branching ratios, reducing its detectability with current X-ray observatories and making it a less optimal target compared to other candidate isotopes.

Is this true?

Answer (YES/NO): NO